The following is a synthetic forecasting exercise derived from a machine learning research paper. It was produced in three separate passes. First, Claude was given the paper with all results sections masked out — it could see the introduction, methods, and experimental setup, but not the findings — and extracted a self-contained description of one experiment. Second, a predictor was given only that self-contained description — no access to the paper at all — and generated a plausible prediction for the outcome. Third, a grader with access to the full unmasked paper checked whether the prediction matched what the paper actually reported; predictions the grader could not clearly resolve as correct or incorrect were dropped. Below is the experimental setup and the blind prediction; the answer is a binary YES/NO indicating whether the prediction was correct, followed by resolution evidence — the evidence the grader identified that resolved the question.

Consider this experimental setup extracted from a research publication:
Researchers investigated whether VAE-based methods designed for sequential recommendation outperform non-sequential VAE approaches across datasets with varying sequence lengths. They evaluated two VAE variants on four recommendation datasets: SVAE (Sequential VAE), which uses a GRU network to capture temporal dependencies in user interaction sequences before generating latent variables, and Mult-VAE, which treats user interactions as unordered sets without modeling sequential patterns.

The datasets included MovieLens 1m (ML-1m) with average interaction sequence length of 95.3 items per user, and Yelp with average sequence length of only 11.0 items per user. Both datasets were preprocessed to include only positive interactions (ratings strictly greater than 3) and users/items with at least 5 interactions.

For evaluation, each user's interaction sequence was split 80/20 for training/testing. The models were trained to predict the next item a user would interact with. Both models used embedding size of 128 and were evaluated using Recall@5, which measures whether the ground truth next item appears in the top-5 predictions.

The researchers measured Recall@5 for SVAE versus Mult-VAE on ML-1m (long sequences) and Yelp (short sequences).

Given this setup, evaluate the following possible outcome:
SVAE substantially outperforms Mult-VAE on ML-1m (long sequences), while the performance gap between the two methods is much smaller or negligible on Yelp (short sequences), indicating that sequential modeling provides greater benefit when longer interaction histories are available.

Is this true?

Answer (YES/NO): YES